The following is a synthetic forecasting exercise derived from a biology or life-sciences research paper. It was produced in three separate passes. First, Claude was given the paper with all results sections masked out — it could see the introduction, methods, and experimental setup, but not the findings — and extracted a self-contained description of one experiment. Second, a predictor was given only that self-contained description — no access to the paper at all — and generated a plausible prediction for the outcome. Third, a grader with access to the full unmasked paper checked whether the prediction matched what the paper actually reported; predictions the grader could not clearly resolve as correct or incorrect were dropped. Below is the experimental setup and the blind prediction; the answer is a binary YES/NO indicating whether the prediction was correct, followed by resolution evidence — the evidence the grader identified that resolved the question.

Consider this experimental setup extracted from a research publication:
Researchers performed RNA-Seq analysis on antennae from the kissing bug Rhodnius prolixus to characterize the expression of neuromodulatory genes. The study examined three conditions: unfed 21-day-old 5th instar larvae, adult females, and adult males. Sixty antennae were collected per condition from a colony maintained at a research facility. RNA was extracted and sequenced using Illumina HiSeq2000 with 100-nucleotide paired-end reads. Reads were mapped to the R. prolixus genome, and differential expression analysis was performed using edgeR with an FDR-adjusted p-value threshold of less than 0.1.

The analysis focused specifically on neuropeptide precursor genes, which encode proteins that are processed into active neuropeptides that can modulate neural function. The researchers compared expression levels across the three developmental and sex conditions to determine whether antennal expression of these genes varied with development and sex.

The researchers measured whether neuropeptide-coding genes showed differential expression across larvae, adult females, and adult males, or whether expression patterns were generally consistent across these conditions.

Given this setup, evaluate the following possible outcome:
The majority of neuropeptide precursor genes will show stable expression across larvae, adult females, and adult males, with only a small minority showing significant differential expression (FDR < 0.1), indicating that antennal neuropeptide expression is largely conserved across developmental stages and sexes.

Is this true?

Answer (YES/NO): YES